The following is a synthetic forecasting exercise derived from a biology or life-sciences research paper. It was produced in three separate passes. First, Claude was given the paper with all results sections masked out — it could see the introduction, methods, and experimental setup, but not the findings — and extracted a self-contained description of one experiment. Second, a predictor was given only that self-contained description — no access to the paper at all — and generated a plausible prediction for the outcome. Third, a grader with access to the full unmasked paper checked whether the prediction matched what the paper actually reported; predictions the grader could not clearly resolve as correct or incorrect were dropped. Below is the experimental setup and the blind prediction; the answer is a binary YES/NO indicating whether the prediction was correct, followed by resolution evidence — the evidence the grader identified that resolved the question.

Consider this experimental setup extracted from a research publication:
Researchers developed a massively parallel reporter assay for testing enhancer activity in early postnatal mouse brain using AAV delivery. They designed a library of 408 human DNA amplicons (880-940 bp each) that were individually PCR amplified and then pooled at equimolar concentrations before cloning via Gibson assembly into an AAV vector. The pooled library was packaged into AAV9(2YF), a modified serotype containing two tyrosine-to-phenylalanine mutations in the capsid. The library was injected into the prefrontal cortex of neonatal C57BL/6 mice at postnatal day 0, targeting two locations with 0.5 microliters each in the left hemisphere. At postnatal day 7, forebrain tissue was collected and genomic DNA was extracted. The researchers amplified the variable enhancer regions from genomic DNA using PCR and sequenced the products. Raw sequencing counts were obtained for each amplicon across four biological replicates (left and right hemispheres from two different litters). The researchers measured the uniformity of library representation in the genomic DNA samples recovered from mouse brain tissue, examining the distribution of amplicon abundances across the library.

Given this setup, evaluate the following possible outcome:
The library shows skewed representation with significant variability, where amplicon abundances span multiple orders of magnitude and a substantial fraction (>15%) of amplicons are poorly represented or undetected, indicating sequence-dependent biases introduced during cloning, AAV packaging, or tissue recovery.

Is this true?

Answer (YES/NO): NO